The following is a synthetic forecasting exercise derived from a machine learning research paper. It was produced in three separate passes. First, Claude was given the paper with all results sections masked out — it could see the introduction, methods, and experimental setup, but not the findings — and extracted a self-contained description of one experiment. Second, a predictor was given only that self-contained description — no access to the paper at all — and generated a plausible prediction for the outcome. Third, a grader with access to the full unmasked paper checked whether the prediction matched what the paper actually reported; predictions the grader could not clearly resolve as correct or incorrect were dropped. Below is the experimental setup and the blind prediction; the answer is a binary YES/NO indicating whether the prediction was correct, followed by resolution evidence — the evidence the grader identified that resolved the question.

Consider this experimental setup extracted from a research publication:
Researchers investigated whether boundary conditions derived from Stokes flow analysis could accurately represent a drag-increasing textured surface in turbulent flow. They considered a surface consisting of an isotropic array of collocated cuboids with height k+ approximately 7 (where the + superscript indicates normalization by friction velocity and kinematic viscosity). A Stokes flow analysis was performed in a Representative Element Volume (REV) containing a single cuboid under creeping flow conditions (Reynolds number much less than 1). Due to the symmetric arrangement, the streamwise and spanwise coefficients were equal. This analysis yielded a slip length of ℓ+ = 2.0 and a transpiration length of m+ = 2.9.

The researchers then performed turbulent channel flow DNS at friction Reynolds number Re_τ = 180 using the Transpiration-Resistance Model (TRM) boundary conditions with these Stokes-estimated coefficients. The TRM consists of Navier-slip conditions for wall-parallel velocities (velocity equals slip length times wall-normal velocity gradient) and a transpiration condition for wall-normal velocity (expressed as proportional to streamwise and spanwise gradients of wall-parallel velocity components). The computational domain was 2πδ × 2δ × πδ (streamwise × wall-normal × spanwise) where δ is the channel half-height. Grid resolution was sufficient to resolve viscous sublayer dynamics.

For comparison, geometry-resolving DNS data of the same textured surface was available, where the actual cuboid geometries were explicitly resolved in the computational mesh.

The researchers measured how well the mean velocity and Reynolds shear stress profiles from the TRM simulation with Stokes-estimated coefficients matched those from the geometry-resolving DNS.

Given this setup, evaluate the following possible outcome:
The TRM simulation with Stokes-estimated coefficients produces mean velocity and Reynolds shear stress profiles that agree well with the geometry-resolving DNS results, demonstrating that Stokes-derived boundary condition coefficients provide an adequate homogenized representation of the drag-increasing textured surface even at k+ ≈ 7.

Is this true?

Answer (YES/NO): NO